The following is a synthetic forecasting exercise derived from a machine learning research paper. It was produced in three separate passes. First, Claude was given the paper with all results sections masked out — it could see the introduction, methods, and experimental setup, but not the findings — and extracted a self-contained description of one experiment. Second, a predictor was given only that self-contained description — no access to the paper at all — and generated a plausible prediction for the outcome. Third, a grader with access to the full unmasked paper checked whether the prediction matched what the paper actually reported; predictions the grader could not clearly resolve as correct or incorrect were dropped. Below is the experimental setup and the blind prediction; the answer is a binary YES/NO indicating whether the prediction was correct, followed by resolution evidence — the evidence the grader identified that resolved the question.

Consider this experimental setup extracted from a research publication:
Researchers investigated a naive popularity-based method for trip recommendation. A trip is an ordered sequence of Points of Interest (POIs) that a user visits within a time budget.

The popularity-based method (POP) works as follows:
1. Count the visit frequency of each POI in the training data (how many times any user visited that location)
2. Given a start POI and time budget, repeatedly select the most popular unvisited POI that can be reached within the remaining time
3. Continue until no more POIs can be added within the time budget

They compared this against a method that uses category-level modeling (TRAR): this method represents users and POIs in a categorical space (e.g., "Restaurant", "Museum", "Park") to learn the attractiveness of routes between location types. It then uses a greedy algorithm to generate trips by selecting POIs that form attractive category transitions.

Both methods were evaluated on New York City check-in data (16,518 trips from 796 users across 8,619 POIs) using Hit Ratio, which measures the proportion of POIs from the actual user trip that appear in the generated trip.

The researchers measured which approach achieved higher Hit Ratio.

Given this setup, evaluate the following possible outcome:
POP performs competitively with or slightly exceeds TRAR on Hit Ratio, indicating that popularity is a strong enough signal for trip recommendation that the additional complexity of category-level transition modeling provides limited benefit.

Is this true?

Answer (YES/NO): NO